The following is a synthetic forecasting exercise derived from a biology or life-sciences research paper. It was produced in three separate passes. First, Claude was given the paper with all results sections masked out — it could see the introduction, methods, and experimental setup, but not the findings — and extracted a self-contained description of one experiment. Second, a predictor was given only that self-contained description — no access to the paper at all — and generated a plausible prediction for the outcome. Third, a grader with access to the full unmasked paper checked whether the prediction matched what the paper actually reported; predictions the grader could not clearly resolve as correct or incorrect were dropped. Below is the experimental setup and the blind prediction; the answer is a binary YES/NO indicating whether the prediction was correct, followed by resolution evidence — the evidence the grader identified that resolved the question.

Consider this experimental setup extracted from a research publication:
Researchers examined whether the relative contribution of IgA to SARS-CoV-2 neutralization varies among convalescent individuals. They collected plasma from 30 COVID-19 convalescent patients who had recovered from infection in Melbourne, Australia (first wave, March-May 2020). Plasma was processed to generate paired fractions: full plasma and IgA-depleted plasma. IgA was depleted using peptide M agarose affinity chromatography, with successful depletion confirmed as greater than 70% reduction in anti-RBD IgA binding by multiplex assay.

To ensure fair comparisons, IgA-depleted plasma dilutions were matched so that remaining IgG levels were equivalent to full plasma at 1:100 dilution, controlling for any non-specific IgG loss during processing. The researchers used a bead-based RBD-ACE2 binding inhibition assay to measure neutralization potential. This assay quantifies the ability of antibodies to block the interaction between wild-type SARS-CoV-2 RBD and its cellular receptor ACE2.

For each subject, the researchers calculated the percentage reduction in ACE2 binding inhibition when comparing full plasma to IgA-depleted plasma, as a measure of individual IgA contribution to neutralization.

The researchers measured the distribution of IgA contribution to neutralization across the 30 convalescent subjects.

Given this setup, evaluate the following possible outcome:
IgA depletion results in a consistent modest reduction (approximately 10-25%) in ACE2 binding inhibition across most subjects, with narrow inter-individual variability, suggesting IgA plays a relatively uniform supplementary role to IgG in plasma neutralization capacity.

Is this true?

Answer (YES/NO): NO